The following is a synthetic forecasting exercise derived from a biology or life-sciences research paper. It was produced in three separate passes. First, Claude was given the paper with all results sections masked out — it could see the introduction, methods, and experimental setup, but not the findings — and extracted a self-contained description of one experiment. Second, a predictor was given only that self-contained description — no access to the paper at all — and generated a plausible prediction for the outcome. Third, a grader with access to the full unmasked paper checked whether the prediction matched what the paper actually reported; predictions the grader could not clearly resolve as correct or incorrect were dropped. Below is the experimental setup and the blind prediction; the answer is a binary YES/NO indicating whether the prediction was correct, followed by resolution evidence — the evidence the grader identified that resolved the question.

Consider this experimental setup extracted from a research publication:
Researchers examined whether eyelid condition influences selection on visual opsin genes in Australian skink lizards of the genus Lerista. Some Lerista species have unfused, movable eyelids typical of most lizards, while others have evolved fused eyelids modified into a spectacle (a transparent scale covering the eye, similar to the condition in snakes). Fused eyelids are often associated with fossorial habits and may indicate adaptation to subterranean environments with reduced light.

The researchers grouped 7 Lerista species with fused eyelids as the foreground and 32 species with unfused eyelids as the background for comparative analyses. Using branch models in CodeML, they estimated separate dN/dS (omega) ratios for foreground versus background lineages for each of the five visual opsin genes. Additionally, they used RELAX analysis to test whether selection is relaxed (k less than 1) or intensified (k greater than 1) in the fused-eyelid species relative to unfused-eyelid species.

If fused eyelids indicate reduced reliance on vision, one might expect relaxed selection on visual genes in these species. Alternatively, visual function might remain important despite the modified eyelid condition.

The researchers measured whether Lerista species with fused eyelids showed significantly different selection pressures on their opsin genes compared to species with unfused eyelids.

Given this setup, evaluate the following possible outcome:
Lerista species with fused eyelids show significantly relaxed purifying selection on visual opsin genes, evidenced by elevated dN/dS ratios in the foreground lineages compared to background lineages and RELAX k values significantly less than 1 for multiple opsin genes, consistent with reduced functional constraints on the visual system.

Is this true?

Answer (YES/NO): NO